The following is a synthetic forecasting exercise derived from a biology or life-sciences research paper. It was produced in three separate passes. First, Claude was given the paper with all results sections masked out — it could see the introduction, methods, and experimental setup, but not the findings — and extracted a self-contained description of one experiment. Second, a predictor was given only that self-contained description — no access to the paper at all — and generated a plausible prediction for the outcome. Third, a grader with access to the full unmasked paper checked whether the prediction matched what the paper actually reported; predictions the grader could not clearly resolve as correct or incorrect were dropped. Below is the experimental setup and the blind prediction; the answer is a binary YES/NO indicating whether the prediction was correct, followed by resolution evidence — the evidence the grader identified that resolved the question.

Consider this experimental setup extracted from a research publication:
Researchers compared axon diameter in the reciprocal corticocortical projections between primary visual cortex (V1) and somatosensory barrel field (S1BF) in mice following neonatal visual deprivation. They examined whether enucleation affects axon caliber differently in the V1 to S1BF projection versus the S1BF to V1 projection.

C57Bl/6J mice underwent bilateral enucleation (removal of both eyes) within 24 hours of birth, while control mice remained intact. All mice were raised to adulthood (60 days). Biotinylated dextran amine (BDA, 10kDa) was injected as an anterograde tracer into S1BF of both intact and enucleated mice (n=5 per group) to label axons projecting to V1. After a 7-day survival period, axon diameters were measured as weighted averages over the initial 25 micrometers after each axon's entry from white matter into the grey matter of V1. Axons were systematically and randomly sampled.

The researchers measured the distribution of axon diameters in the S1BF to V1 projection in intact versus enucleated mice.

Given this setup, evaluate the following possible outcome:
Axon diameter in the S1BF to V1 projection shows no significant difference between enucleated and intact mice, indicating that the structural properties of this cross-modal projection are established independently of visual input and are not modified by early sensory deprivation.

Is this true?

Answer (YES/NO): YES